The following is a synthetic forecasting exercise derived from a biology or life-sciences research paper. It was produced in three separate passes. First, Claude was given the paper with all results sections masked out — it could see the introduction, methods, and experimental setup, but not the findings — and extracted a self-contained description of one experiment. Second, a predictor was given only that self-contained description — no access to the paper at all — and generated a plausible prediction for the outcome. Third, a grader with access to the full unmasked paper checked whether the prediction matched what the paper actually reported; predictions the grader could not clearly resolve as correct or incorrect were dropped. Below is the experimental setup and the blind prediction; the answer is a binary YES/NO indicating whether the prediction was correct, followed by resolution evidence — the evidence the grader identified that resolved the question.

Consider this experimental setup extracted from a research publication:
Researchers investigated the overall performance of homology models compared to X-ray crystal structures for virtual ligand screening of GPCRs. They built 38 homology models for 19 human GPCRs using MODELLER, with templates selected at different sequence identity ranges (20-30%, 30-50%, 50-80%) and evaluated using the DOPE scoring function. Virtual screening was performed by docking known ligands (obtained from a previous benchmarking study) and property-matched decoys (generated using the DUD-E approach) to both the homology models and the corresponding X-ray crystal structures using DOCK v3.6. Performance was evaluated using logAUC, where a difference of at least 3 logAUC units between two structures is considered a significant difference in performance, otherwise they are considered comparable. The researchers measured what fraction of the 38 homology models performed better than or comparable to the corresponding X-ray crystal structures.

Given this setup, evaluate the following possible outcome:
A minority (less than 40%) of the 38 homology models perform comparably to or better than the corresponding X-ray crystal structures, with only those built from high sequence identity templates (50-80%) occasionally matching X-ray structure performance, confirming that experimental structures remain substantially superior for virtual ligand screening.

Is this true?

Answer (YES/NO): NO